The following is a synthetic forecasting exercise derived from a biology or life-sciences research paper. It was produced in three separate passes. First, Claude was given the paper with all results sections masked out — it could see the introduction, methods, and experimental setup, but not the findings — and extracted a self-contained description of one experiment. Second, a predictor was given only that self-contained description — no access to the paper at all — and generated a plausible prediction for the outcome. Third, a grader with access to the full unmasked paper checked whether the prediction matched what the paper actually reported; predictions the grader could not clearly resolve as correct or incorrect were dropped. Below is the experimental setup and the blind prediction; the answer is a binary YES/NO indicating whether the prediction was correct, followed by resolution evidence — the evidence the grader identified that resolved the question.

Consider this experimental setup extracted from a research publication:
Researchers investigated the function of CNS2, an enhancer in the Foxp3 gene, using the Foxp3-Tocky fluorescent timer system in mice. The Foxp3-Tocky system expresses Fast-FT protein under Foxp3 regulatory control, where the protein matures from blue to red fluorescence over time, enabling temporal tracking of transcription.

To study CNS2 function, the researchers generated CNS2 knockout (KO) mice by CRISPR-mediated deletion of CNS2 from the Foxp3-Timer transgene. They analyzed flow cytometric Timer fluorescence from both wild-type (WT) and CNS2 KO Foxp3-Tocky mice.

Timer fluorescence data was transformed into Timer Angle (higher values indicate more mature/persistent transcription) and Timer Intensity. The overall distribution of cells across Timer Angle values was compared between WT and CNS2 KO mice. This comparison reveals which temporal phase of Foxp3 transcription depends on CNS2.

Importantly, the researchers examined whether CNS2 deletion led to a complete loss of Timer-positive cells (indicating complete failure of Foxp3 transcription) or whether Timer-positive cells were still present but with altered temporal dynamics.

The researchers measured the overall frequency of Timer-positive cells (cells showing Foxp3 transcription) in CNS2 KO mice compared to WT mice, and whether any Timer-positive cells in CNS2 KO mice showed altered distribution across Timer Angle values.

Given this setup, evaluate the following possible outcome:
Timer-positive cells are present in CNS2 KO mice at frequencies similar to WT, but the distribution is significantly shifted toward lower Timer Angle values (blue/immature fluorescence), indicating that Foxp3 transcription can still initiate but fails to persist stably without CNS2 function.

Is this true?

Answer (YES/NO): NO